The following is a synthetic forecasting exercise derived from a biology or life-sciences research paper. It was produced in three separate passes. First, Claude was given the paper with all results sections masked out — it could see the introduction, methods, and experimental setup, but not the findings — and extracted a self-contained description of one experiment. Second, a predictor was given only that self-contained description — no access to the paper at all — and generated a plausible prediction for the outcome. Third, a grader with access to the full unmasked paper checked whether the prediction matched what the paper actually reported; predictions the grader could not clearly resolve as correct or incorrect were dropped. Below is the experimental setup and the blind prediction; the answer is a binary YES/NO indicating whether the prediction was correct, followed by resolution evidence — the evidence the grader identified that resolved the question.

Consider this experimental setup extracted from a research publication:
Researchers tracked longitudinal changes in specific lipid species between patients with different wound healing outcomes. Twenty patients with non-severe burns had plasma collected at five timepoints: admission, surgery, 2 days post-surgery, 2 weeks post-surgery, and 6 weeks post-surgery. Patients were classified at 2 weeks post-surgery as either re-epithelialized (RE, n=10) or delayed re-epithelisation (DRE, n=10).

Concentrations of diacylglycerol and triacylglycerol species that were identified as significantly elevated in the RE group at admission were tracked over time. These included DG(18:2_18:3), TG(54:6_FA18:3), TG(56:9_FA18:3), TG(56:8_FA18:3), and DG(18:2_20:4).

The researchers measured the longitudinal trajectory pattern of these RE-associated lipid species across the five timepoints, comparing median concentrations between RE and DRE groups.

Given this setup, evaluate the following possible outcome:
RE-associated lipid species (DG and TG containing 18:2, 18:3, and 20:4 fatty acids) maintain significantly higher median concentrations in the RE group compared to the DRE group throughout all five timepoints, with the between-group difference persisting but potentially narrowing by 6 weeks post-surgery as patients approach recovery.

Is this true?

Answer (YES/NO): NO